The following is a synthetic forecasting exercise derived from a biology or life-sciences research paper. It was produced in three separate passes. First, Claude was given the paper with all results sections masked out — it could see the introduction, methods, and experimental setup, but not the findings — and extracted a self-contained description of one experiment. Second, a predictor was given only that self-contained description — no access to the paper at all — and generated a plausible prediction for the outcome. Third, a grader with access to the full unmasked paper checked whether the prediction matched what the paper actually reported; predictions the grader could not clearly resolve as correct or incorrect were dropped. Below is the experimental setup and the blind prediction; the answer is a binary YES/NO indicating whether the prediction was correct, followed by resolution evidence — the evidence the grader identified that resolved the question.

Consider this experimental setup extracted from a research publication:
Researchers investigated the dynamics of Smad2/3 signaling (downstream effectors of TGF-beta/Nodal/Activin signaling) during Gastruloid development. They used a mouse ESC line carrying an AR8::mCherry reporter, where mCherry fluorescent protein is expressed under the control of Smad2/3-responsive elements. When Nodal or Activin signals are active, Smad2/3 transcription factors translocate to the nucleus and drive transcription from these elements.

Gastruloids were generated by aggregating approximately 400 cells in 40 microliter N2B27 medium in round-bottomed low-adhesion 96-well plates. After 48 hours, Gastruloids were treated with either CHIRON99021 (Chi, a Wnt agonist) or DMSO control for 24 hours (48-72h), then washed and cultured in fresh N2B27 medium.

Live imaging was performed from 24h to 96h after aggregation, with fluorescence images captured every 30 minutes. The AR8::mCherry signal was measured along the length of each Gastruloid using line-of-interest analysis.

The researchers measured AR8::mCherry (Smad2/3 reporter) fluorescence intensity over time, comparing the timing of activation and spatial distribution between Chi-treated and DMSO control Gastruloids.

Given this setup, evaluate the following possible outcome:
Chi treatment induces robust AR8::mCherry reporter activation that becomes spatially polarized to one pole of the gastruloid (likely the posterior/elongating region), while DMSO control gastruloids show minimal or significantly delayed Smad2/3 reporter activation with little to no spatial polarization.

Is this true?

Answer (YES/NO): NO